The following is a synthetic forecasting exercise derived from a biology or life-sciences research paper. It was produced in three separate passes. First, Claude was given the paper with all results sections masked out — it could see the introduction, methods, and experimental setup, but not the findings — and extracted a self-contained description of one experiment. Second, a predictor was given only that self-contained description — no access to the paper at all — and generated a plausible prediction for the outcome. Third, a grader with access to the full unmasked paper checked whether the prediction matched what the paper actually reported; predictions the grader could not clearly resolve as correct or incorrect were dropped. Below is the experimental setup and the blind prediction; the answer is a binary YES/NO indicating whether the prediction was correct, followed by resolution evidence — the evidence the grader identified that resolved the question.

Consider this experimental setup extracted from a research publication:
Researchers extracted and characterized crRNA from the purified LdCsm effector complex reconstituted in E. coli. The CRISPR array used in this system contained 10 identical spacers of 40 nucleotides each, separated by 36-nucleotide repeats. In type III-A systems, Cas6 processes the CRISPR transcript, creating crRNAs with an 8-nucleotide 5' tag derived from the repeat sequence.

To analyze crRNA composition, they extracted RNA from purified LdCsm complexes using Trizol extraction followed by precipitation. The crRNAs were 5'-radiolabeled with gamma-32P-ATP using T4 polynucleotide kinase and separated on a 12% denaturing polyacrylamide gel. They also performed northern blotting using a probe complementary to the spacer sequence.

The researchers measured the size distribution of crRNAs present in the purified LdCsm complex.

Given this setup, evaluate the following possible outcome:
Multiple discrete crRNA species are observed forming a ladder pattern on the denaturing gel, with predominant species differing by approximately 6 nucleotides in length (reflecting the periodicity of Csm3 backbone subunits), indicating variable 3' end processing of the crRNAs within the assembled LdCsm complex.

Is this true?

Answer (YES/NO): NO